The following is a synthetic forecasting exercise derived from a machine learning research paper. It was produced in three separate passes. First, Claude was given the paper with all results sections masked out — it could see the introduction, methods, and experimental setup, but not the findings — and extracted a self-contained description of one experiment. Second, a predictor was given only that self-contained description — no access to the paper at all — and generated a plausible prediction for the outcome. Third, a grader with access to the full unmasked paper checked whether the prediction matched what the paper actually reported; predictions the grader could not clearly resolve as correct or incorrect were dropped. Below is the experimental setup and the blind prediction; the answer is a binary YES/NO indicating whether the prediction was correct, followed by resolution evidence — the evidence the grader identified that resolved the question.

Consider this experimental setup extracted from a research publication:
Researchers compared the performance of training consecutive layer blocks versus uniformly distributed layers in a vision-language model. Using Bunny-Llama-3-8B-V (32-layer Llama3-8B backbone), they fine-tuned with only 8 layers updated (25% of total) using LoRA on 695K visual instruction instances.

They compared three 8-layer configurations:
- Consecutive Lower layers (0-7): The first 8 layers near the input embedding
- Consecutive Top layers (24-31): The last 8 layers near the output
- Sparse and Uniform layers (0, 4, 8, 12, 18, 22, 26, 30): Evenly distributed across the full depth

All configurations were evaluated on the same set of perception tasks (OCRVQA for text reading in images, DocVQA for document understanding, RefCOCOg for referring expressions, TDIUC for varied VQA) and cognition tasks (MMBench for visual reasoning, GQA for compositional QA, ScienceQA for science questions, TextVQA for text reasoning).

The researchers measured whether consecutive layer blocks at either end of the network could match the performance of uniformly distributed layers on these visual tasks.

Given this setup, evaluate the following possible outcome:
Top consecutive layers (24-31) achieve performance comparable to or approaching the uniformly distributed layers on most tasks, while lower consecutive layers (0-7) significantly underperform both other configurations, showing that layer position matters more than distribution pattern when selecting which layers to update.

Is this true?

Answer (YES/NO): NO